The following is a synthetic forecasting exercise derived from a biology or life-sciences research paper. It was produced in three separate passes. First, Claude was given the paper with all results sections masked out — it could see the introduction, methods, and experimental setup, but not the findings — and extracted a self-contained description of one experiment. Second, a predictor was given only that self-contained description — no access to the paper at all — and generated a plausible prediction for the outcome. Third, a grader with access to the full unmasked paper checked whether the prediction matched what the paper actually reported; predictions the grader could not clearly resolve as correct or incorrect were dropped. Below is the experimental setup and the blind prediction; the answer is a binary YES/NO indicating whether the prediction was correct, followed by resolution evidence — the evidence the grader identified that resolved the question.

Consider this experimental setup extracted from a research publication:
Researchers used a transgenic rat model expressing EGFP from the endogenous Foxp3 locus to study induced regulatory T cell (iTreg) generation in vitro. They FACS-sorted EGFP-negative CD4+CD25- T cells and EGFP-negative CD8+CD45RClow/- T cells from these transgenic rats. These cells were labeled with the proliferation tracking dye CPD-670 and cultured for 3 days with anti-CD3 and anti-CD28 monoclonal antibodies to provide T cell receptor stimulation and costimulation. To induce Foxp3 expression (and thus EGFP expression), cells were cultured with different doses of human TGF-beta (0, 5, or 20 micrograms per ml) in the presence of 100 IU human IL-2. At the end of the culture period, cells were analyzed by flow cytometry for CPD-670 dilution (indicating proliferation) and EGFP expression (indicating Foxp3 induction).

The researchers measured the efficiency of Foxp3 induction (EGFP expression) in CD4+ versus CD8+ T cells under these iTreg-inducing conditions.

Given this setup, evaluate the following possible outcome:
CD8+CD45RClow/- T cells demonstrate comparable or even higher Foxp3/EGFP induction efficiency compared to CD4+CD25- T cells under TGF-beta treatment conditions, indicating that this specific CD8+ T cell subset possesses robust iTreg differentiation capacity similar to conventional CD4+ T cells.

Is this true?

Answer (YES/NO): NO